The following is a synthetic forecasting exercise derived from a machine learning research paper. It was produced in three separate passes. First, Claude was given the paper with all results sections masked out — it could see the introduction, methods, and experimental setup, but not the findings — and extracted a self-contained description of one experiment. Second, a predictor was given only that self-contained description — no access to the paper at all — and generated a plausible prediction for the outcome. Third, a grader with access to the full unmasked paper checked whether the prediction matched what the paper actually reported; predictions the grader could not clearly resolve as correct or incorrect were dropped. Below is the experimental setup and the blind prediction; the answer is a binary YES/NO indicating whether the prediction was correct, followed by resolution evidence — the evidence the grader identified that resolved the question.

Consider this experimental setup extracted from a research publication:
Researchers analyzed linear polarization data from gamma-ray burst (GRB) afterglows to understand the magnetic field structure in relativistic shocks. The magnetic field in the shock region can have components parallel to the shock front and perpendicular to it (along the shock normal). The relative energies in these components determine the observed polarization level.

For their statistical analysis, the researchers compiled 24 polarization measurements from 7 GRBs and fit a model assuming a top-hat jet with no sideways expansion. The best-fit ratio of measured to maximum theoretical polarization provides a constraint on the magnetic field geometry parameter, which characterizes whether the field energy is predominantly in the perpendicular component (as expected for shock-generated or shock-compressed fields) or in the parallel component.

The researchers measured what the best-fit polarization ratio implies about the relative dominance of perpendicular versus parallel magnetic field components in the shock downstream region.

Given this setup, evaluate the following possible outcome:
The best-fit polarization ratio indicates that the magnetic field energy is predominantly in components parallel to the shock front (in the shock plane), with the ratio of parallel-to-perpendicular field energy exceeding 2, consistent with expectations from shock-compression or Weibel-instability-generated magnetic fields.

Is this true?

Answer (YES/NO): NO